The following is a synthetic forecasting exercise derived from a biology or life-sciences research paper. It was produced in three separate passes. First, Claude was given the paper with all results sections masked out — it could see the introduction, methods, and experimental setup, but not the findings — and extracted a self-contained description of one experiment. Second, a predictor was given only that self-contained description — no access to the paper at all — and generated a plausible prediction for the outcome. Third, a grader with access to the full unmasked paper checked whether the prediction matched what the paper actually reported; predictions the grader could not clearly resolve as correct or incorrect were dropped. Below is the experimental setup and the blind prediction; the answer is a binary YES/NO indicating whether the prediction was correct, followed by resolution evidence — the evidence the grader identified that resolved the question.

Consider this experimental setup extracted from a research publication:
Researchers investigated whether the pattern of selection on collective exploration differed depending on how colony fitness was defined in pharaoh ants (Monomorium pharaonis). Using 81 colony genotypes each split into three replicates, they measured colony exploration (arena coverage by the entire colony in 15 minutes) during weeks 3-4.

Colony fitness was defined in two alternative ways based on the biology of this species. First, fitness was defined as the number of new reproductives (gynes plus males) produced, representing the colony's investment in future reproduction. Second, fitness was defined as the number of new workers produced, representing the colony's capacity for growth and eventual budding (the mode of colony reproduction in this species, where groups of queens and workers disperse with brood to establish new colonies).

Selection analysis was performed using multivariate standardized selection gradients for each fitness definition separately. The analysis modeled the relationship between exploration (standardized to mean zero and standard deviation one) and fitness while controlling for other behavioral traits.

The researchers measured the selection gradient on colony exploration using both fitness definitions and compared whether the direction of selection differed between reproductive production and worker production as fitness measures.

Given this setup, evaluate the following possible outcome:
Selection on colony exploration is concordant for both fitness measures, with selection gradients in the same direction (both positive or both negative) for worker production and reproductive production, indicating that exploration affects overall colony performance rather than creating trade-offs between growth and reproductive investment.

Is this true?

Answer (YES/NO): NO